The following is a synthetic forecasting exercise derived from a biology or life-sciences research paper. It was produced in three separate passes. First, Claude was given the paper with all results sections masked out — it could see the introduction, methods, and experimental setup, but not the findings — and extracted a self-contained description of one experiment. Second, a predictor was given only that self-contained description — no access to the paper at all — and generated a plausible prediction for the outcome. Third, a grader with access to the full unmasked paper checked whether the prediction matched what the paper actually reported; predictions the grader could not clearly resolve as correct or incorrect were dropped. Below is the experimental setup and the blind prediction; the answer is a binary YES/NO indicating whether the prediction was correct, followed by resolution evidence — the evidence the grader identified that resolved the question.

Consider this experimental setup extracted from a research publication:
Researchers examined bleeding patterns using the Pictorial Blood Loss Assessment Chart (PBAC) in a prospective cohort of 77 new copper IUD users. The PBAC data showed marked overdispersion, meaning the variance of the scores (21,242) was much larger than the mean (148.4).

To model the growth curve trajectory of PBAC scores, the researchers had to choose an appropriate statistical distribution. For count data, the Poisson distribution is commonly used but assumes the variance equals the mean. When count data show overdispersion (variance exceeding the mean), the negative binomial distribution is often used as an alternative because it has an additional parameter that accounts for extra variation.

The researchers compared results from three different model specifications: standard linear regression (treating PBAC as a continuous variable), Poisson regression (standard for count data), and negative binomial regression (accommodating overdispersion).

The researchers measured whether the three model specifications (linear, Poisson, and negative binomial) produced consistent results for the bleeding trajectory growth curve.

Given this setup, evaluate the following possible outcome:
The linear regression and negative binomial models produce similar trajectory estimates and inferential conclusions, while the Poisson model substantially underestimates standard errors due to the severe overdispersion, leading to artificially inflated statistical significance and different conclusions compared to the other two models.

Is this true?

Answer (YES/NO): NO